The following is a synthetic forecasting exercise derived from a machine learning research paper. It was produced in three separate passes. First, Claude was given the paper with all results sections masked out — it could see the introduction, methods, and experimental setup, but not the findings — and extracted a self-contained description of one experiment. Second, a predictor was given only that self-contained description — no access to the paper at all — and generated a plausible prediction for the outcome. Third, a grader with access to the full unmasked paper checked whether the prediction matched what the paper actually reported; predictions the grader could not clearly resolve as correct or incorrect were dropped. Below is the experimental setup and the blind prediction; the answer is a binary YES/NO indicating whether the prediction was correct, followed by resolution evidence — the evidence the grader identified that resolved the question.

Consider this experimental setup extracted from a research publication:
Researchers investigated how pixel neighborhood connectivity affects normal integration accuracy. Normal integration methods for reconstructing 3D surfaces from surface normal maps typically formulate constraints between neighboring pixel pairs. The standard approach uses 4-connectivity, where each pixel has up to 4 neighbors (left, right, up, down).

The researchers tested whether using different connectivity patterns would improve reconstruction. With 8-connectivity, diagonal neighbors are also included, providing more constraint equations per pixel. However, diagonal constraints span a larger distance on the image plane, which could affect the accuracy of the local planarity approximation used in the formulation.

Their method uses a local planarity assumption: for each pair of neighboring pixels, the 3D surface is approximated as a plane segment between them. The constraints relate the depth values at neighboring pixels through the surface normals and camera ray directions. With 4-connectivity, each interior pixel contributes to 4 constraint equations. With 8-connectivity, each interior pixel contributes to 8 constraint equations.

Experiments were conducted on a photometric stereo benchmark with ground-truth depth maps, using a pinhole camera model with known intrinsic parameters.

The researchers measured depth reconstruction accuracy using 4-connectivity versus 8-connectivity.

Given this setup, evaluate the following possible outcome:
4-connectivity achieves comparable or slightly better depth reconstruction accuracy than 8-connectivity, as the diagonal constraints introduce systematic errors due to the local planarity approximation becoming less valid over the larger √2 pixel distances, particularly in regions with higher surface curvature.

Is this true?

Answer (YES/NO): NO